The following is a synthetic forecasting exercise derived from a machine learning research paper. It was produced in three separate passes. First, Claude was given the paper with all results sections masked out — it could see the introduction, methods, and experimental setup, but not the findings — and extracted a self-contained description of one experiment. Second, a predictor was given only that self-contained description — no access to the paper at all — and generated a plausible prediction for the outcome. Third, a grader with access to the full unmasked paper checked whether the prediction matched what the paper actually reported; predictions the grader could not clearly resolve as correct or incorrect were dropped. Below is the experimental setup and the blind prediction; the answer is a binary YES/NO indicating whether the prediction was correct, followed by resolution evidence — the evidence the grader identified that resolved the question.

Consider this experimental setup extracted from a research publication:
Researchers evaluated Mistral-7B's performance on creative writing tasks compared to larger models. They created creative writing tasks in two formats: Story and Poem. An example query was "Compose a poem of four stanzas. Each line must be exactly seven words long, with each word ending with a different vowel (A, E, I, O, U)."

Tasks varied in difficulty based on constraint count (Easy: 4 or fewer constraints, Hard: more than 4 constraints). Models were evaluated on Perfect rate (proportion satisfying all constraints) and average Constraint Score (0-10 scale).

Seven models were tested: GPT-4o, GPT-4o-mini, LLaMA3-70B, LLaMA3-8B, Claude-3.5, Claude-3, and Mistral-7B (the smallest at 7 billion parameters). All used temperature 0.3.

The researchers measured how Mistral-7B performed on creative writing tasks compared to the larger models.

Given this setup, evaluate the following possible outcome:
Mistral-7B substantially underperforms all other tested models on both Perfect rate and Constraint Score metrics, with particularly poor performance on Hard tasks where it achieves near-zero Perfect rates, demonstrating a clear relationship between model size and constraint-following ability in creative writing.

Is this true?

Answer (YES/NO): NO